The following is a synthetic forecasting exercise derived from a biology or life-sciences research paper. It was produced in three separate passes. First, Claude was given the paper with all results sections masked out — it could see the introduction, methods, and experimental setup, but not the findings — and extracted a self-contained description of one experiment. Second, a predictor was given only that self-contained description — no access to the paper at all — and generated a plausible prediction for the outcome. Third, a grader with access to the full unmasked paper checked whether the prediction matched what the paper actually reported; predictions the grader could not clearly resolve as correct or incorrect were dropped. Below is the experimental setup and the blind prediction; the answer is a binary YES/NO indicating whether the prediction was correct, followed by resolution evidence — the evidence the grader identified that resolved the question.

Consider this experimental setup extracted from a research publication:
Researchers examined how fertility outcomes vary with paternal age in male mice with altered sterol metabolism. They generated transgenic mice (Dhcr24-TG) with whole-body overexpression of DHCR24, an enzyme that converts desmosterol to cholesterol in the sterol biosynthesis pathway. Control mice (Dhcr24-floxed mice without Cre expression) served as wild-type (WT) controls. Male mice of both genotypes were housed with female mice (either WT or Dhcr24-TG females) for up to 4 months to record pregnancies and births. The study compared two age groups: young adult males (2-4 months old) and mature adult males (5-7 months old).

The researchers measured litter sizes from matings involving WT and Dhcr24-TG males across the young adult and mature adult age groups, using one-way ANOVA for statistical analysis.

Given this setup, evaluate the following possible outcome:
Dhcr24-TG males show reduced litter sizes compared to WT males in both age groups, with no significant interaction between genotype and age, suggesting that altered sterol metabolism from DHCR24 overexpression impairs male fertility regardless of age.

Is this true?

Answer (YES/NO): NO